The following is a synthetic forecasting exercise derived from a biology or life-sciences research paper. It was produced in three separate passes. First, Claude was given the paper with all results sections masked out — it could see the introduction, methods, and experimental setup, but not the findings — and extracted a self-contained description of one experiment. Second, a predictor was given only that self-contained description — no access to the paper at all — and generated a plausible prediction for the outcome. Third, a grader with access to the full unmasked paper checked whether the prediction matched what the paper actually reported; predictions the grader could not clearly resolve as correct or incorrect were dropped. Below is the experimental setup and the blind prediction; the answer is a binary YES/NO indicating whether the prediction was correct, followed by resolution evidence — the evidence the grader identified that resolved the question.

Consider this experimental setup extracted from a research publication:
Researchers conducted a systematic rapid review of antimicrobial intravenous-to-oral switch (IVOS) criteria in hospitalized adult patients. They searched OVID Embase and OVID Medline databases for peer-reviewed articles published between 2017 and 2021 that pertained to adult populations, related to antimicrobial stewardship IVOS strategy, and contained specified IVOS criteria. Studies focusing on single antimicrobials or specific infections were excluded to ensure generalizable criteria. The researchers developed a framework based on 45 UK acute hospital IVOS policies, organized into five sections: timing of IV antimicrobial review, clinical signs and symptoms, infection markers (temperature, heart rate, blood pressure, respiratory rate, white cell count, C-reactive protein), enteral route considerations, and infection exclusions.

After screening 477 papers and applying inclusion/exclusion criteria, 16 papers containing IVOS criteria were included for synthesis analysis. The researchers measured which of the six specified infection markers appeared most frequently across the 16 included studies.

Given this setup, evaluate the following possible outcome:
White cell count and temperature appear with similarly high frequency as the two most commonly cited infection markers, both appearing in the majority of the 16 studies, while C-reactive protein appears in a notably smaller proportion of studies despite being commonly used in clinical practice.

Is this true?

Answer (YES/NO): NO